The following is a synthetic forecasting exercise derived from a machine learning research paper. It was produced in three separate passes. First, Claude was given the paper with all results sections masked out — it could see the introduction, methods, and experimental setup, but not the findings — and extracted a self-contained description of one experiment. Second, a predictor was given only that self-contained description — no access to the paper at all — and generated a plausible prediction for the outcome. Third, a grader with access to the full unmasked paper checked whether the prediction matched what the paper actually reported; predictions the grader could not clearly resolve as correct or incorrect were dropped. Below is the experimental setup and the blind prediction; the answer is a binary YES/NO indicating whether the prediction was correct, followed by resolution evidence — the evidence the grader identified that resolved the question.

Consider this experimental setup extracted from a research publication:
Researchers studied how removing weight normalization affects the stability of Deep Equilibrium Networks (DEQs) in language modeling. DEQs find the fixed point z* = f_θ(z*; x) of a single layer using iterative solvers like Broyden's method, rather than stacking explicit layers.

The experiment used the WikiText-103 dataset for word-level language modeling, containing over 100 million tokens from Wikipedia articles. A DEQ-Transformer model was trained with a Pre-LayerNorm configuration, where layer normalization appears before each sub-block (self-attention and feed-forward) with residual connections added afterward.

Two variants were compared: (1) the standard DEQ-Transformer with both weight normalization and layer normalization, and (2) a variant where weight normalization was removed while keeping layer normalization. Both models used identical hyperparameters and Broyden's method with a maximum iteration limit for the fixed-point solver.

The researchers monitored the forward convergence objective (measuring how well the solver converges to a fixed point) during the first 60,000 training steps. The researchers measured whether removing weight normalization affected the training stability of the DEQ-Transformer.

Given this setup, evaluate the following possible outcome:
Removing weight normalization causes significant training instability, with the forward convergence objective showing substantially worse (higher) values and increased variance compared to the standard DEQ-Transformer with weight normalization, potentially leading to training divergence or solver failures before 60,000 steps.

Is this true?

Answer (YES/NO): YES